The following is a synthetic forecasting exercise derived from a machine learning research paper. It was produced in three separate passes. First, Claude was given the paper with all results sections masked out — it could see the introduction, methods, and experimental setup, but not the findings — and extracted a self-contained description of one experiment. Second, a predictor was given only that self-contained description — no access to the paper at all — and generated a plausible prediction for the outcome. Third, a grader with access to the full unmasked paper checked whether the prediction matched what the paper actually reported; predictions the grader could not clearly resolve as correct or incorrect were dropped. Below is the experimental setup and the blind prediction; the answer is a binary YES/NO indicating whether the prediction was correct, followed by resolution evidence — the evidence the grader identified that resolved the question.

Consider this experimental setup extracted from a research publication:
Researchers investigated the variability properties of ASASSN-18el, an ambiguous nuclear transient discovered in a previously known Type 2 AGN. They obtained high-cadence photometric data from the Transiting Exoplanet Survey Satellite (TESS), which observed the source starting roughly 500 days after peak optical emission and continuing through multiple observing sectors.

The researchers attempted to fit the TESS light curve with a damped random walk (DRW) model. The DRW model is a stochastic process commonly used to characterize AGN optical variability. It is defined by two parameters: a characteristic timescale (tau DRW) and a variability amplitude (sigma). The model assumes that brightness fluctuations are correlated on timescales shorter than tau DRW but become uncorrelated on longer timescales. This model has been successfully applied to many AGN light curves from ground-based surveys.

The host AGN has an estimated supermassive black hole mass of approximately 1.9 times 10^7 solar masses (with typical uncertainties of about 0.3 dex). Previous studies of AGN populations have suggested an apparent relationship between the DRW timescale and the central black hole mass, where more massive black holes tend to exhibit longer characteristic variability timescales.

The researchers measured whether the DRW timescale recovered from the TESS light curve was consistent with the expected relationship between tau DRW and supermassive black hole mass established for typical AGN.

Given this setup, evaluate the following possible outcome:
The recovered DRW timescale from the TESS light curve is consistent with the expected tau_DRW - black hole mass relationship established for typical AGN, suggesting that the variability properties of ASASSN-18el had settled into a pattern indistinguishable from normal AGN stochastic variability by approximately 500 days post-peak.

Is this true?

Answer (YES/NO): YES